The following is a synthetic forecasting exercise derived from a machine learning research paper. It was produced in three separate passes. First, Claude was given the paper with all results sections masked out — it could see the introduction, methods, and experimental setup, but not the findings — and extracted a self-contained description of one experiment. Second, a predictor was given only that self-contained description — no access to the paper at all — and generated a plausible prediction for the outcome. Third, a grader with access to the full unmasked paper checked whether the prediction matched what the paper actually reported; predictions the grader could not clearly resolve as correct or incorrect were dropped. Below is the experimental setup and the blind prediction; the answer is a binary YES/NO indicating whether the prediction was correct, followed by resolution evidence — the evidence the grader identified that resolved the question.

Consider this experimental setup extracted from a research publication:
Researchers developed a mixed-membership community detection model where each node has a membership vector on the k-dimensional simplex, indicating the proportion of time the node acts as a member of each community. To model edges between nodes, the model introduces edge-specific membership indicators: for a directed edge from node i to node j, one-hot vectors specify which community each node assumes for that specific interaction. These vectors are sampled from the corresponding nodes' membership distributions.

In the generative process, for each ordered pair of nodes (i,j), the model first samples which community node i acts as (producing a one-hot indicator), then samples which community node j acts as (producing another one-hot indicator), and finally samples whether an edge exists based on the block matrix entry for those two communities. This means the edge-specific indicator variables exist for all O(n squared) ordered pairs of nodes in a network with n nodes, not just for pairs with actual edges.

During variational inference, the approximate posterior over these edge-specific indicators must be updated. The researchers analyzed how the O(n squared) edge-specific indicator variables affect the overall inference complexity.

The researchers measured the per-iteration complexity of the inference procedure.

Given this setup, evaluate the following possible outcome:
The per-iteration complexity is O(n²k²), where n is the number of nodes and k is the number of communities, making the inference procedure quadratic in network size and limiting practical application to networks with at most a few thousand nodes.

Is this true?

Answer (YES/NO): NO